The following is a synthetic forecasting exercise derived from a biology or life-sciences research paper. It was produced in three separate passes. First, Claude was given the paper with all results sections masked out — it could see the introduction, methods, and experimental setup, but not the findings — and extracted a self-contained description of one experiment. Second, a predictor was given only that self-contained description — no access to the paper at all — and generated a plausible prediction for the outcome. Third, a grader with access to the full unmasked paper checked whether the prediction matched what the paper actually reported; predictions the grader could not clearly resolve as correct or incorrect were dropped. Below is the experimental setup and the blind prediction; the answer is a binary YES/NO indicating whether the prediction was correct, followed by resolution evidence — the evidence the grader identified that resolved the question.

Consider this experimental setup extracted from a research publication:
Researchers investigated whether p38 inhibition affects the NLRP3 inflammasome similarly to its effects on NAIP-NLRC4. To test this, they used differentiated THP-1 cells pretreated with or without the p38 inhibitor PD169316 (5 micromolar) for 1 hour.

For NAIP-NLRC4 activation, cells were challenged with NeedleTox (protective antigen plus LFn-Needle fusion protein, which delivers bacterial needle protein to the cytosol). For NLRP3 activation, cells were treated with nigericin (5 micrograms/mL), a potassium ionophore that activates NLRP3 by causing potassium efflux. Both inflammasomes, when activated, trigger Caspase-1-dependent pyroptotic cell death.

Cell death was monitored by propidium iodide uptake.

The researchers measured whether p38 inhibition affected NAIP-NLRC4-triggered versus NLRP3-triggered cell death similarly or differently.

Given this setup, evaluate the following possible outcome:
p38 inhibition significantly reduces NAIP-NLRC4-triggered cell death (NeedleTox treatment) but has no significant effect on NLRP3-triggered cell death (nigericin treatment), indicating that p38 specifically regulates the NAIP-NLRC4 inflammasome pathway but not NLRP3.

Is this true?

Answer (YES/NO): YES